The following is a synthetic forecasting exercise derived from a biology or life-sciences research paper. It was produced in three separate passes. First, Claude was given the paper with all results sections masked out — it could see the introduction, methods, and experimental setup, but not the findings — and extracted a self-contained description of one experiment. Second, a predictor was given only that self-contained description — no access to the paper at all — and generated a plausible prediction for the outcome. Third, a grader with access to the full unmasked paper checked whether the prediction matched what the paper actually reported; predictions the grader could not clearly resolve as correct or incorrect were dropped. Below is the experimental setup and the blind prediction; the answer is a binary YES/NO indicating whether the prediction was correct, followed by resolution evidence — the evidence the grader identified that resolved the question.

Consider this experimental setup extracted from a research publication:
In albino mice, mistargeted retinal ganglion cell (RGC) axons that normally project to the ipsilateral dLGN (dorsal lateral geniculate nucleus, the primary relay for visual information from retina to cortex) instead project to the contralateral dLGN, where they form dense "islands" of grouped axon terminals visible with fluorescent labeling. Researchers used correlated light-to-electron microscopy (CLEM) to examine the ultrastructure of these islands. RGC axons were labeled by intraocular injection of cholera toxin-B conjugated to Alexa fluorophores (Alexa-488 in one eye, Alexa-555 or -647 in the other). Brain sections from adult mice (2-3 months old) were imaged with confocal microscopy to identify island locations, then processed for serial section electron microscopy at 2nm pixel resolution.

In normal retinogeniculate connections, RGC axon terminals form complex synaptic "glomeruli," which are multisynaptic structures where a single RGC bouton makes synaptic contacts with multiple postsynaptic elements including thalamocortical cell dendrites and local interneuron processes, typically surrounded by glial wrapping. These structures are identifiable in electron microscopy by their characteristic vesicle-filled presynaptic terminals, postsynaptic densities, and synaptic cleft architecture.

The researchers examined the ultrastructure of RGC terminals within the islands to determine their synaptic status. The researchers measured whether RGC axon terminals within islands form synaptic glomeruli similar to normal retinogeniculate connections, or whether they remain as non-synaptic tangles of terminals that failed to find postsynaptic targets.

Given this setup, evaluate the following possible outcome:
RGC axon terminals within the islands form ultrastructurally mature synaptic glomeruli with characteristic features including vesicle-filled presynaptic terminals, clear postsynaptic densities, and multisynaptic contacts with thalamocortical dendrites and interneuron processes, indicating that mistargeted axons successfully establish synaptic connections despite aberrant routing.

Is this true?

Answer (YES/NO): YES